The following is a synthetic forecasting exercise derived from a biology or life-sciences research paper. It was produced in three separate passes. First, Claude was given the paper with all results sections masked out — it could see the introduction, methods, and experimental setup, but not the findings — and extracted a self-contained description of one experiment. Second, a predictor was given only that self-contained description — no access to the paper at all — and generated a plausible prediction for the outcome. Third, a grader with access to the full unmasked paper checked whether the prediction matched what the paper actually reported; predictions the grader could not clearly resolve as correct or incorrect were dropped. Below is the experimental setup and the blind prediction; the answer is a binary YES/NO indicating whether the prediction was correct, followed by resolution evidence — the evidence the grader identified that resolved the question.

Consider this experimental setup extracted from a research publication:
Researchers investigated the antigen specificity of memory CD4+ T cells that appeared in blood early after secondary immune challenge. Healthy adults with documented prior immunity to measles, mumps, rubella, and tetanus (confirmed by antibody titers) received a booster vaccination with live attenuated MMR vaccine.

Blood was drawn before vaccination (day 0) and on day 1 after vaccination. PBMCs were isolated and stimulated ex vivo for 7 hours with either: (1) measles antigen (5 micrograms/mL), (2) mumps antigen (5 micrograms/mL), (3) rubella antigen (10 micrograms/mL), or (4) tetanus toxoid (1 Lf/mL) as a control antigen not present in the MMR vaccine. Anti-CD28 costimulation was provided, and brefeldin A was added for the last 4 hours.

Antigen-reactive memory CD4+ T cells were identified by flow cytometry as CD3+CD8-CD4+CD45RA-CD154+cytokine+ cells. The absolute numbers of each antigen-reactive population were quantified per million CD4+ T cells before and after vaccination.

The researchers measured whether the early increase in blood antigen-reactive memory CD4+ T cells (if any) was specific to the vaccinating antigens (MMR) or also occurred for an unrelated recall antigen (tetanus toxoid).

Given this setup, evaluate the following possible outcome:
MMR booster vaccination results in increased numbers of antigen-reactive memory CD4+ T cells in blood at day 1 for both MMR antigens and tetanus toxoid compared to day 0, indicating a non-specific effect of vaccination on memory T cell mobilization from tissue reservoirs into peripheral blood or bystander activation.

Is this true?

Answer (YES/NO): NO